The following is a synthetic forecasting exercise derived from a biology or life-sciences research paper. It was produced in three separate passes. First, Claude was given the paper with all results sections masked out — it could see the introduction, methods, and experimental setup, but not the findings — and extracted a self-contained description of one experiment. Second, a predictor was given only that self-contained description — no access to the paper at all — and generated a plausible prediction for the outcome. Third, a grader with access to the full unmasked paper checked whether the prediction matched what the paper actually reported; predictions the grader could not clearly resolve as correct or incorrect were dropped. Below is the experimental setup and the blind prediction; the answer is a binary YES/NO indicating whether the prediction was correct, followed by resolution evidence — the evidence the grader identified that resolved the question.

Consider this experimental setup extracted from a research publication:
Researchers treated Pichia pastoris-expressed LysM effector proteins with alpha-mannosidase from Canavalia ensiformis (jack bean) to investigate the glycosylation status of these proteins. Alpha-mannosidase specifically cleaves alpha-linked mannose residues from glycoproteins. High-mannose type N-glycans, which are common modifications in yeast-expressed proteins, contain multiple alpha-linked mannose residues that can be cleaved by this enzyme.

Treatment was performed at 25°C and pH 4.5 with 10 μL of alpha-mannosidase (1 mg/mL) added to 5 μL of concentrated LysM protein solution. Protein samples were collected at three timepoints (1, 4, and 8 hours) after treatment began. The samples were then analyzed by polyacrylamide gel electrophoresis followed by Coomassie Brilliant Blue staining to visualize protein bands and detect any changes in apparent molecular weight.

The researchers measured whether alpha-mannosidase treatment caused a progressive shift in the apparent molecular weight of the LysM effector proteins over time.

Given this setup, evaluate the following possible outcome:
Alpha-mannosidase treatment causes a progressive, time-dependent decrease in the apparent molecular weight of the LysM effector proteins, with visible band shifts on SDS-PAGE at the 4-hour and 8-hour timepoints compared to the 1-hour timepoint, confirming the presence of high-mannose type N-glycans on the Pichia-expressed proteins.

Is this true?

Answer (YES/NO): NO